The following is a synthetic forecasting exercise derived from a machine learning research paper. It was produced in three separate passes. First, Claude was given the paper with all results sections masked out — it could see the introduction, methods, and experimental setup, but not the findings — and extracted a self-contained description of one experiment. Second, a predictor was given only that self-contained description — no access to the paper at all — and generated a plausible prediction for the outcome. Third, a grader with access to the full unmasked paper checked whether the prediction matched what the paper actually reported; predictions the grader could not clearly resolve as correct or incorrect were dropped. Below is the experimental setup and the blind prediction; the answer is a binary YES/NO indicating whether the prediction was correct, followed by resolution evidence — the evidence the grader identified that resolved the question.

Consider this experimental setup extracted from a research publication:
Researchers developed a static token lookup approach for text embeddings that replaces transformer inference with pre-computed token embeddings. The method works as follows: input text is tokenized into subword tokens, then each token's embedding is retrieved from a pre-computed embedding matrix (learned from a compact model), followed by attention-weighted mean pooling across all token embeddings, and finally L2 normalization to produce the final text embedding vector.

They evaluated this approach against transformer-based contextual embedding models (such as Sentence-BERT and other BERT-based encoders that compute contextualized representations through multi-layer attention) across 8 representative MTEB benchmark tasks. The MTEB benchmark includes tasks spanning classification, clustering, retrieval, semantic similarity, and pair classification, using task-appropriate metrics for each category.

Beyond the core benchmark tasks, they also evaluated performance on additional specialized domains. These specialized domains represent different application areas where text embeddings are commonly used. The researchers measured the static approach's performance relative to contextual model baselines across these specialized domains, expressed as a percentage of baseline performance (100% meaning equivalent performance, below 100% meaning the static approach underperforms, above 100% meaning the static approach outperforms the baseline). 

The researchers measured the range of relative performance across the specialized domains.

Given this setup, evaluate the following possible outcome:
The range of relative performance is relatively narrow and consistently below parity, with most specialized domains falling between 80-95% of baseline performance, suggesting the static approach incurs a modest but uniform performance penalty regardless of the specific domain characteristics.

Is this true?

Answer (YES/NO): NO